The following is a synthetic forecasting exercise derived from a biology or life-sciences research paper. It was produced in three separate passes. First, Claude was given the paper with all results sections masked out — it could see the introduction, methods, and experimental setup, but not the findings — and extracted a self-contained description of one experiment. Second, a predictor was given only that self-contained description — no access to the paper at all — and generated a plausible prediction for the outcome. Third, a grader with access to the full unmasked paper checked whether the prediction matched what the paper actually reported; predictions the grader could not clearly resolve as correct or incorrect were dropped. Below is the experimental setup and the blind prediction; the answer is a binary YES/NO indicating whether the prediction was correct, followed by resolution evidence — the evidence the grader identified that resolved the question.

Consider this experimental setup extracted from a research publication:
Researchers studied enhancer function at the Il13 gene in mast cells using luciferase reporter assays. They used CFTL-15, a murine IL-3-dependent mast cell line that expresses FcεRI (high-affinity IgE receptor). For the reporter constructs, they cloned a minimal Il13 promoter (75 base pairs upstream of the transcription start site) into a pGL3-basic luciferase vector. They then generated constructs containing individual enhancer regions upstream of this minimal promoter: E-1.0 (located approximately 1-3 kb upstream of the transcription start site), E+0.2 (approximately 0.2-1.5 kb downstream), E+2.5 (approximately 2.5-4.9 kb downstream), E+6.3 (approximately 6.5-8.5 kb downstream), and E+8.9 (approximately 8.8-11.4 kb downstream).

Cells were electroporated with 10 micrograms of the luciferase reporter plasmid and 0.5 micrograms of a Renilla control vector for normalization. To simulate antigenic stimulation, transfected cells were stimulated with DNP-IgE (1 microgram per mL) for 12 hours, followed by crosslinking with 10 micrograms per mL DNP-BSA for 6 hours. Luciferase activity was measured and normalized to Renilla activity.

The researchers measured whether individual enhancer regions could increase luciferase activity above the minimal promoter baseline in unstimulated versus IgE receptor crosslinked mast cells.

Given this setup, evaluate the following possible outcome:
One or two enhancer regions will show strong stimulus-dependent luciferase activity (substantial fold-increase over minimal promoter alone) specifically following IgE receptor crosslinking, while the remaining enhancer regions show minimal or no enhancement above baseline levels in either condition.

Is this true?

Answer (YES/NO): NO